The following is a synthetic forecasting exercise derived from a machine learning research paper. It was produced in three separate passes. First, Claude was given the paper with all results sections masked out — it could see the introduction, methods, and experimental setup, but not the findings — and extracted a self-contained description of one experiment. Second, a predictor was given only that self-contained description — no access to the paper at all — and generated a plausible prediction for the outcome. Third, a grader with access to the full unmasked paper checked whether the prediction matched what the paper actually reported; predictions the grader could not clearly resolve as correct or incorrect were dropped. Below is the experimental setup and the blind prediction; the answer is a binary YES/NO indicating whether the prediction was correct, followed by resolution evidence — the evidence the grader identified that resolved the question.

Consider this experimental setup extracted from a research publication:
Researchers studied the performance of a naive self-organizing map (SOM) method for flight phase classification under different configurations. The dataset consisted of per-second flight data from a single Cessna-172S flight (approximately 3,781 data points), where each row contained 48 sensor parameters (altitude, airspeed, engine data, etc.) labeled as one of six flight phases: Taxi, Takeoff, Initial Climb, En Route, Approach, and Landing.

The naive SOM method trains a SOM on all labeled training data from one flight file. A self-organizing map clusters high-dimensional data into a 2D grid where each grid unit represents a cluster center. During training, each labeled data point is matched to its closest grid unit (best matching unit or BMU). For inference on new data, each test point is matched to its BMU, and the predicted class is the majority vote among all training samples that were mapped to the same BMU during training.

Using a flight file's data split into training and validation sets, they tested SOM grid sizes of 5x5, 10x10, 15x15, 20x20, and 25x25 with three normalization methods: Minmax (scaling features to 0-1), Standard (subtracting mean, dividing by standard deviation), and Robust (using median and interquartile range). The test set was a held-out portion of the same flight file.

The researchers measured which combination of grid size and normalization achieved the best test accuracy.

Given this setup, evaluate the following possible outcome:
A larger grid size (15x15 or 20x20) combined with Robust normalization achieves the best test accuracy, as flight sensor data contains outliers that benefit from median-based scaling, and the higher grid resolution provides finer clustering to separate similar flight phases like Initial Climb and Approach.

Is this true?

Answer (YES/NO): NO